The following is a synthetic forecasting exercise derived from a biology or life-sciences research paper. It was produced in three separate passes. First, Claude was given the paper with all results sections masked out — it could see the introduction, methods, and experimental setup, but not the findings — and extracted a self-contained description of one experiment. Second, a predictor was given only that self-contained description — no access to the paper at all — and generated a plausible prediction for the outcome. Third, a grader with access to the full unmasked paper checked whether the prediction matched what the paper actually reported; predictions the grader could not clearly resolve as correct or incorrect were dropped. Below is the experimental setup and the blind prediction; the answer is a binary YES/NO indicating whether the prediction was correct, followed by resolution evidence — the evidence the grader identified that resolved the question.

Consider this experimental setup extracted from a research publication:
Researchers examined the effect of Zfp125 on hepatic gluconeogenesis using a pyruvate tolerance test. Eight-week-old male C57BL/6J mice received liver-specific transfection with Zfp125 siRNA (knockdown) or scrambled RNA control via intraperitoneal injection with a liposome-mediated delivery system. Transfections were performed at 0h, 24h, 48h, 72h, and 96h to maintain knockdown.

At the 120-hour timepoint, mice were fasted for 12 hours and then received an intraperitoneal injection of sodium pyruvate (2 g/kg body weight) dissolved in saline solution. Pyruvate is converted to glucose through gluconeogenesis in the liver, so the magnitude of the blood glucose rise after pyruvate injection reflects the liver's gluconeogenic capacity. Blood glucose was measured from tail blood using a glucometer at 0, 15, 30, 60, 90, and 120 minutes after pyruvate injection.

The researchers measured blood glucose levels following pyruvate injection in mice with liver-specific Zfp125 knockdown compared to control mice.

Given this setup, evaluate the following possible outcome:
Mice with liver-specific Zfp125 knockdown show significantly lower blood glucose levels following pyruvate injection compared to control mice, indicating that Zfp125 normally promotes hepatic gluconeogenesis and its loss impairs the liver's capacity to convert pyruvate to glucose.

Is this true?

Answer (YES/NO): YES